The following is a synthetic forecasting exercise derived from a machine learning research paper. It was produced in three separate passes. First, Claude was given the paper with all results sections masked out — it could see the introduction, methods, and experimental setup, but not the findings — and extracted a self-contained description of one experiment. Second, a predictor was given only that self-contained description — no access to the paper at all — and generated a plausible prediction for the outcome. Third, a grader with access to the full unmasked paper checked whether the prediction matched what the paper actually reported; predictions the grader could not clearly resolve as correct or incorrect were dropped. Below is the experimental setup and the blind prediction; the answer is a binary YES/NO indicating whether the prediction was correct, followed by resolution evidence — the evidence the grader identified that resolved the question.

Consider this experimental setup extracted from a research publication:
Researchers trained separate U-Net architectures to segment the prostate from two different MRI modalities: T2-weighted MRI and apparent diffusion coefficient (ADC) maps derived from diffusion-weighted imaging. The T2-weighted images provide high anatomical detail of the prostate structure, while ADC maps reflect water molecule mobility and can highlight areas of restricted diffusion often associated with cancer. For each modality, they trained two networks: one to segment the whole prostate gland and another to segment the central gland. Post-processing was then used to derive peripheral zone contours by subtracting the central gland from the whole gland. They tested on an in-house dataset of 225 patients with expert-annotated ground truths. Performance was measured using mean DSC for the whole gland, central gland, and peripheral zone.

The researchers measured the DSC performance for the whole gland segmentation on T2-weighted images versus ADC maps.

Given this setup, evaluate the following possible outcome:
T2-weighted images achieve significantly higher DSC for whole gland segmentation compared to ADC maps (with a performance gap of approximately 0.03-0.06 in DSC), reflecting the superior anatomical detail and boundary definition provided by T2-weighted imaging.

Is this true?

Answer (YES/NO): YES